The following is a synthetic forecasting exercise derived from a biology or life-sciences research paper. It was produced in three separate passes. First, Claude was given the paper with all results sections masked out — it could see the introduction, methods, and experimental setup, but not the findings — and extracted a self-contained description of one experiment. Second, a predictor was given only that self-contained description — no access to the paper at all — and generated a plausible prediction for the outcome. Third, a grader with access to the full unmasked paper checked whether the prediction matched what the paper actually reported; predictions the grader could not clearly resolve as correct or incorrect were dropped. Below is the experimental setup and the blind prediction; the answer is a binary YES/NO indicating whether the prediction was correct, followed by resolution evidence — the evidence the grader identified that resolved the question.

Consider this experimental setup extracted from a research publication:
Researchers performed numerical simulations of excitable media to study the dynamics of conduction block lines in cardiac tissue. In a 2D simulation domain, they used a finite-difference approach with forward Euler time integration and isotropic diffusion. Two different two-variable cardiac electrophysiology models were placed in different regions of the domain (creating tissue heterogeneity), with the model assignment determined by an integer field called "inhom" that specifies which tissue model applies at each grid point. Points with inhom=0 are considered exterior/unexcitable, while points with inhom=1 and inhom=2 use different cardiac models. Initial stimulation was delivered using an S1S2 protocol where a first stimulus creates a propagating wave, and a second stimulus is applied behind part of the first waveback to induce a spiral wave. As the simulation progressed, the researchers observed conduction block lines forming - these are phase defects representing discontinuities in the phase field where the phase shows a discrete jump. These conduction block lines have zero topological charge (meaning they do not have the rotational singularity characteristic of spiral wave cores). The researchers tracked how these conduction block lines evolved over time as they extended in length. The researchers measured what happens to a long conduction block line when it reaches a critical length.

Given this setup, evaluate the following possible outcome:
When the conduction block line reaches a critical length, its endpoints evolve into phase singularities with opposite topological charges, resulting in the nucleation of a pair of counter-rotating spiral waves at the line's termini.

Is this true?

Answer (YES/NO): YES